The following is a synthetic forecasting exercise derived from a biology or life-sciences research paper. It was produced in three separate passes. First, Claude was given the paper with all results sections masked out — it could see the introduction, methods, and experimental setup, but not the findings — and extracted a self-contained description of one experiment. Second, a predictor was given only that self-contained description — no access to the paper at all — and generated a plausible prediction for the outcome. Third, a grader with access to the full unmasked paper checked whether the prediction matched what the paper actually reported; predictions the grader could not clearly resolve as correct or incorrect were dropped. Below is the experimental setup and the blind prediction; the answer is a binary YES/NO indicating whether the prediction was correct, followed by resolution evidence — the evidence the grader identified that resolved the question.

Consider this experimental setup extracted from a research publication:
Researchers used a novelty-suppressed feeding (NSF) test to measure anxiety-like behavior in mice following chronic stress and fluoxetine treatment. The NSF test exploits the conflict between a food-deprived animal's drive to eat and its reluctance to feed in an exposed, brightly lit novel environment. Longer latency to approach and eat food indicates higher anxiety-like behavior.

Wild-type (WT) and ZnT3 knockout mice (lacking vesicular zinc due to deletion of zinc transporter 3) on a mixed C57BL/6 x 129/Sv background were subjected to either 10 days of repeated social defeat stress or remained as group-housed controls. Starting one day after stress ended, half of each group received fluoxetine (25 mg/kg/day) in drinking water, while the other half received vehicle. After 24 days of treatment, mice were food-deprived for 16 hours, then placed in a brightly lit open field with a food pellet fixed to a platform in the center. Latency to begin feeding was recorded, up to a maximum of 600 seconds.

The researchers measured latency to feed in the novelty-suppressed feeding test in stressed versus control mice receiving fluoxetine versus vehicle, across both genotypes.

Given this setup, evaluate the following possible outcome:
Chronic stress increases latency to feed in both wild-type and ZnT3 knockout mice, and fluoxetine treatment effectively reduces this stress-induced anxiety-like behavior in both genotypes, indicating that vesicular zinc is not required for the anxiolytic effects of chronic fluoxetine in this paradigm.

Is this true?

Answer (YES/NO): NO